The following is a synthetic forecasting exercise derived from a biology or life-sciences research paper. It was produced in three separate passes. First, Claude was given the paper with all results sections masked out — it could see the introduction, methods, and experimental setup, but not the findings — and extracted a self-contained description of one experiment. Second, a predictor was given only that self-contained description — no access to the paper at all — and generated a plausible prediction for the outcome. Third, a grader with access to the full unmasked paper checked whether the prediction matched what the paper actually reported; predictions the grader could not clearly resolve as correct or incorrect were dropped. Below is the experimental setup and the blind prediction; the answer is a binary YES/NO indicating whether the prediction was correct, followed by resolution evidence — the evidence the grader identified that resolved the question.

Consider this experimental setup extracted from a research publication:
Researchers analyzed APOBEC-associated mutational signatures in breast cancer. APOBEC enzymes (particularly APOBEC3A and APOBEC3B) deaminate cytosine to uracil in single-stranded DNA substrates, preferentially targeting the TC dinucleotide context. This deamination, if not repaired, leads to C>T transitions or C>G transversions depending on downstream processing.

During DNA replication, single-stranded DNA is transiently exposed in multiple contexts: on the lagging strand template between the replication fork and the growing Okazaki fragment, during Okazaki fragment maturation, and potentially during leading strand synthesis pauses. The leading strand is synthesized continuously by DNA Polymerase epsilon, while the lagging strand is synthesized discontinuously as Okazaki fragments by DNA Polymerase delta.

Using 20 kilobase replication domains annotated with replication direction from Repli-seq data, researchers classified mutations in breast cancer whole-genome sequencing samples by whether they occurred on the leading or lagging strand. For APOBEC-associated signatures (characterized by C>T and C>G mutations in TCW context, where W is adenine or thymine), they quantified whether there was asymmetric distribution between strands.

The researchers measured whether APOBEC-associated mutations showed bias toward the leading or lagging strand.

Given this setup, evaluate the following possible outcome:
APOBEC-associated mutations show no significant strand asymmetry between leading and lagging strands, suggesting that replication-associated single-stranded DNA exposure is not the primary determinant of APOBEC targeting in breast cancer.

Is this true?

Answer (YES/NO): NO